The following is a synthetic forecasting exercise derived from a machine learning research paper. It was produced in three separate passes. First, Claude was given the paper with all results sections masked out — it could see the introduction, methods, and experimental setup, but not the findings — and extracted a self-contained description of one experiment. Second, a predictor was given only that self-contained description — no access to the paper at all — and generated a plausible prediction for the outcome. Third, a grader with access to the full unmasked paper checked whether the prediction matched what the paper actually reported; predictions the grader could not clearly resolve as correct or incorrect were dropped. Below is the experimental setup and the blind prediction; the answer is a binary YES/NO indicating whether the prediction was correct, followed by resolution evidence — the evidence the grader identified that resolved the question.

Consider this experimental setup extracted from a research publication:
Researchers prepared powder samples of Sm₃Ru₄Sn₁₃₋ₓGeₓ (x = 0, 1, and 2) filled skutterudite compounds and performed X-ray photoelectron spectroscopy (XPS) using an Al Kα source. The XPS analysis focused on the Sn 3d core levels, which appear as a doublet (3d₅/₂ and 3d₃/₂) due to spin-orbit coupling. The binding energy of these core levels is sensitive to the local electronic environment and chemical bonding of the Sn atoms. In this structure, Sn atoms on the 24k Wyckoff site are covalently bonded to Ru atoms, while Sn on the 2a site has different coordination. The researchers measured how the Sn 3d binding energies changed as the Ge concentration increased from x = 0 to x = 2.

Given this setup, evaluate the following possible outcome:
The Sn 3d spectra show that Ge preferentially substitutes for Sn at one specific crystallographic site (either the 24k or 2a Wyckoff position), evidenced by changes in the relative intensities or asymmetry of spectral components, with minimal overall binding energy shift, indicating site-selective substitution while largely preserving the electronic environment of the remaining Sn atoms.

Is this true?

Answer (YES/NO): NO